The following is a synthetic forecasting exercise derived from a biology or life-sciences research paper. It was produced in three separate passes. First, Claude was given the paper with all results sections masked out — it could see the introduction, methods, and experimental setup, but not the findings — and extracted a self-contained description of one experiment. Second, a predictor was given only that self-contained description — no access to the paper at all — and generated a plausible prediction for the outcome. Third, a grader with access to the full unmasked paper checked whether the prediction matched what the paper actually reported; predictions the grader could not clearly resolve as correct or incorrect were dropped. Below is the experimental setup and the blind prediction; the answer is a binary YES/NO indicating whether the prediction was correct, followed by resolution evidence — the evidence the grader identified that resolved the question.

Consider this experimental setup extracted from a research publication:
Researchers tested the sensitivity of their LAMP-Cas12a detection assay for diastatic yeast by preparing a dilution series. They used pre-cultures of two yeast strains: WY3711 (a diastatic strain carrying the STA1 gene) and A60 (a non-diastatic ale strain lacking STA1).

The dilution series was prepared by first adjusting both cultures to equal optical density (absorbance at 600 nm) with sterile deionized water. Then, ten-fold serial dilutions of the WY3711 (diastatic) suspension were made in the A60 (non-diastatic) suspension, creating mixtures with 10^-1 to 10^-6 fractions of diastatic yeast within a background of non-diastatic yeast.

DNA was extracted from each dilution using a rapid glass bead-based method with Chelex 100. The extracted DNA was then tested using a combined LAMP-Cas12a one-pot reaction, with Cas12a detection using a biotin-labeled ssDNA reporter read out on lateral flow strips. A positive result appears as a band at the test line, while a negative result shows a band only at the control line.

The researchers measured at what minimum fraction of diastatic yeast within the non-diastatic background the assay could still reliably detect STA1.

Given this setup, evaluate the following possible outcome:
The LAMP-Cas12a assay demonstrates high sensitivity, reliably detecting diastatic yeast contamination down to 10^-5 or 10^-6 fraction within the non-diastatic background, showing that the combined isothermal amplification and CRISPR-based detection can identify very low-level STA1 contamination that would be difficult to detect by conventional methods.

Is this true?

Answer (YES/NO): NO